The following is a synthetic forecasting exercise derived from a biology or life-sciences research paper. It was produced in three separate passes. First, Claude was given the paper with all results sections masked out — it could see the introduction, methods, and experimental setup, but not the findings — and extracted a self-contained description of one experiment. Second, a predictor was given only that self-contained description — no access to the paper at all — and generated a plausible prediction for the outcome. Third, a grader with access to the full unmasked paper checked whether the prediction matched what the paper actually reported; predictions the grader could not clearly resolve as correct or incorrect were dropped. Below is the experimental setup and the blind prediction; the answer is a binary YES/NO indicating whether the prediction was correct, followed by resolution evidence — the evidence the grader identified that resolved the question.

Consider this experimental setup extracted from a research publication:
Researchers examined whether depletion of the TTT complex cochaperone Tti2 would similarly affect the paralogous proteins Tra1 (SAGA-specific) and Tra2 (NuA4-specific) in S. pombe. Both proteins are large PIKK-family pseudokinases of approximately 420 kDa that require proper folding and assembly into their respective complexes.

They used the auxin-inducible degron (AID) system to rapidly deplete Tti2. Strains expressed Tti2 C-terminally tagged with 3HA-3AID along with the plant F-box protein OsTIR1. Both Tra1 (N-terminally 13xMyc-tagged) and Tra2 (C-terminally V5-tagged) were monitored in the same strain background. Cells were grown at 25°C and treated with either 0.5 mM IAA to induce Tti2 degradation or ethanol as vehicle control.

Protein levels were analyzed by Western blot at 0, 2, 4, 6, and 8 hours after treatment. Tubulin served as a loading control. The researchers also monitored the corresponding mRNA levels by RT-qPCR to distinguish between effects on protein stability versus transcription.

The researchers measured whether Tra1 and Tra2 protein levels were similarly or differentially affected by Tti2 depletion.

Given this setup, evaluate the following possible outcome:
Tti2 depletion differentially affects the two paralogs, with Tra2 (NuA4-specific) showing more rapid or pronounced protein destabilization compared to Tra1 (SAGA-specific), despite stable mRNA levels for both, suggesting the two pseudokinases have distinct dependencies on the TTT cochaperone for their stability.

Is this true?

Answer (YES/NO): NO